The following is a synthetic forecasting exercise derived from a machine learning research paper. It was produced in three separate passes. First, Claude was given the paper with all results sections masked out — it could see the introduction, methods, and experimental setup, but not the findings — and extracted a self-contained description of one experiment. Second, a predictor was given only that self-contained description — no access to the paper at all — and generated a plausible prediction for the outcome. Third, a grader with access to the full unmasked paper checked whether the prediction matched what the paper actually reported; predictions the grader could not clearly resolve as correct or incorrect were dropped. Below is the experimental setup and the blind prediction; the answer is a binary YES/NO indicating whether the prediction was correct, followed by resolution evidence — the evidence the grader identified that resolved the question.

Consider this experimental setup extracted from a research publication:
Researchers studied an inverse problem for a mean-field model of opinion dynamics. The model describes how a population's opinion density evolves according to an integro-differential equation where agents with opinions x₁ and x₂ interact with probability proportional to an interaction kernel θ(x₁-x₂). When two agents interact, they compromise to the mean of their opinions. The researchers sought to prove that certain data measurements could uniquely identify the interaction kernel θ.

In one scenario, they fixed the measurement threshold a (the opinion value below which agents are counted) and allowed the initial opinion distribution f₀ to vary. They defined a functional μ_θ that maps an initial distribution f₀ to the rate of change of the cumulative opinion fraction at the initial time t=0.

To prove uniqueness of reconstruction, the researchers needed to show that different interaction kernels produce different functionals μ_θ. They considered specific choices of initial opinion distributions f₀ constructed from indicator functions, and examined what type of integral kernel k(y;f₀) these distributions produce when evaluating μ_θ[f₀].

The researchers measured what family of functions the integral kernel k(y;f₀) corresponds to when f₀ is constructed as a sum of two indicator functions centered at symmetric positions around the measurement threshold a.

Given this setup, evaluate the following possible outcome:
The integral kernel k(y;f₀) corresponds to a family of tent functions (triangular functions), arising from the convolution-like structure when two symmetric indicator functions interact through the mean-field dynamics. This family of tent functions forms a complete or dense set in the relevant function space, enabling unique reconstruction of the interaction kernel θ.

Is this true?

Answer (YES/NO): YES